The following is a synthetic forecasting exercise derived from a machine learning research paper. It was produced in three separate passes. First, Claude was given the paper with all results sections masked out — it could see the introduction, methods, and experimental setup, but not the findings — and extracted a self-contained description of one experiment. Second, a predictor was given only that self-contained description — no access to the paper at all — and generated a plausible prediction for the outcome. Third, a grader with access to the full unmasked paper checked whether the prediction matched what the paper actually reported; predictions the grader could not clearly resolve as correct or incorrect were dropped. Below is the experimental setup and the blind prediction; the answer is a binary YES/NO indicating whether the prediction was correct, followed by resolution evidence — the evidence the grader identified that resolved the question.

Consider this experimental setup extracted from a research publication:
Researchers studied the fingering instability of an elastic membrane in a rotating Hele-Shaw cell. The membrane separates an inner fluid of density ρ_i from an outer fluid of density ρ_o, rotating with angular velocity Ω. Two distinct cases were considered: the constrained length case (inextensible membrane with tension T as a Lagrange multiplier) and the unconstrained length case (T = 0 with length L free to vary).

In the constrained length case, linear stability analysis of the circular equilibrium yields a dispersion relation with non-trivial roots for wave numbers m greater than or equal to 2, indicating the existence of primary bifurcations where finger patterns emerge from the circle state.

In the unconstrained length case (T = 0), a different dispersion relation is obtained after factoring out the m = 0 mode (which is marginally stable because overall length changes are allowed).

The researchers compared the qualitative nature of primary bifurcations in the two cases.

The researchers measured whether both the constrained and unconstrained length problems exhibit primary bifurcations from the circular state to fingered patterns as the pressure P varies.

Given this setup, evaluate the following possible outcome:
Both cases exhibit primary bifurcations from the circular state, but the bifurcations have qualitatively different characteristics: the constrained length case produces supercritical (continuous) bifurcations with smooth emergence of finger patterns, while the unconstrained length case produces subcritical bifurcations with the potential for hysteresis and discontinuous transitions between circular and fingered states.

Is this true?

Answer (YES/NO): NO